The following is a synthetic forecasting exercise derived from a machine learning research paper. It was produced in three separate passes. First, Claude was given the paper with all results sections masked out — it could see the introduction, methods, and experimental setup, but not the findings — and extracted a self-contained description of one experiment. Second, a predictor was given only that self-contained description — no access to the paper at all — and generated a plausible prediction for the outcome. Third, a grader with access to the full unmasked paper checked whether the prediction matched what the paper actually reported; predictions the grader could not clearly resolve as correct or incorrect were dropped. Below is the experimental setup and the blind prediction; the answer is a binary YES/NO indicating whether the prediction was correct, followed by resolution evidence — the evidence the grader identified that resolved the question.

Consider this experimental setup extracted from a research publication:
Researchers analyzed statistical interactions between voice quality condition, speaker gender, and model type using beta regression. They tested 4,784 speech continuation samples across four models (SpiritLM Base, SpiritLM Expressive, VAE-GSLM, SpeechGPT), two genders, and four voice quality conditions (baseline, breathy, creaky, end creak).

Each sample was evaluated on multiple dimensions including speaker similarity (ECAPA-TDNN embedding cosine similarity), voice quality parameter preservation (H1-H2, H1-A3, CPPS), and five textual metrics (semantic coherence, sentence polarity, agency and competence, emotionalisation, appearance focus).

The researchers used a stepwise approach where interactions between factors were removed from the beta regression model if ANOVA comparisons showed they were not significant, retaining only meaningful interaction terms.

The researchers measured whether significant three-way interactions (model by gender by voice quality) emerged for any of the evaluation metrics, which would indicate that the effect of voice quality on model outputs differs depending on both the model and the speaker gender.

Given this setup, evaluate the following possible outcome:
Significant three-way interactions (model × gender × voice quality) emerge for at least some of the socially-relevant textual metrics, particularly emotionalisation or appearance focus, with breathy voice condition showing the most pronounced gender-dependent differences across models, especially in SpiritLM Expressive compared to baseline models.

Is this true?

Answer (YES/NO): NO